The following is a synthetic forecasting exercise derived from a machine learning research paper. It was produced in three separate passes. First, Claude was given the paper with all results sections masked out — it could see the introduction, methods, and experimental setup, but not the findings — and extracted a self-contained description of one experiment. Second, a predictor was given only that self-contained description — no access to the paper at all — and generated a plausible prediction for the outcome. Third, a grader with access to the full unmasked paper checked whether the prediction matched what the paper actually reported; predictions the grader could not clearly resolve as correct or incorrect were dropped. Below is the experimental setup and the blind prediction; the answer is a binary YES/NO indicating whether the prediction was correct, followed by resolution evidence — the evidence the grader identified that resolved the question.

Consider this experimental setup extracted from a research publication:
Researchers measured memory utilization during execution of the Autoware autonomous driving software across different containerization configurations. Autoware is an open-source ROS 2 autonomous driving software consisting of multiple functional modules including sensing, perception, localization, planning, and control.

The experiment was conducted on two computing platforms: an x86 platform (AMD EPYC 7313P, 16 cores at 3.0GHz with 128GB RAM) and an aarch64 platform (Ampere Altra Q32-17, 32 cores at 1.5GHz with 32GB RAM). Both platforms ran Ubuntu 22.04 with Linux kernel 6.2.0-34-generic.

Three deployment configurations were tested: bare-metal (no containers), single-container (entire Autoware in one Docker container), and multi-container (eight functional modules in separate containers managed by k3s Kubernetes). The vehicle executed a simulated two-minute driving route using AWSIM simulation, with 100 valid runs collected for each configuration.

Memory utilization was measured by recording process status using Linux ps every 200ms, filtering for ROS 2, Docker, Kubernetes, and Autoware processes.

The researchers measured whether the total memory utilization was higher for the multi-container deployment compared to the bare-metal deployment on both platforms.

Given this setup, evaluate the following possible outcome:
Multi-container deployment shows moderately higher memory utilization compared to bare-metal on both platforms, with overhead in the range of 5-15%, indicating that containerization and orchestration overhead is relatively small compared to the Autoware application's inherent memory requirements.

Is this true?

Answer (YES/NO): NO